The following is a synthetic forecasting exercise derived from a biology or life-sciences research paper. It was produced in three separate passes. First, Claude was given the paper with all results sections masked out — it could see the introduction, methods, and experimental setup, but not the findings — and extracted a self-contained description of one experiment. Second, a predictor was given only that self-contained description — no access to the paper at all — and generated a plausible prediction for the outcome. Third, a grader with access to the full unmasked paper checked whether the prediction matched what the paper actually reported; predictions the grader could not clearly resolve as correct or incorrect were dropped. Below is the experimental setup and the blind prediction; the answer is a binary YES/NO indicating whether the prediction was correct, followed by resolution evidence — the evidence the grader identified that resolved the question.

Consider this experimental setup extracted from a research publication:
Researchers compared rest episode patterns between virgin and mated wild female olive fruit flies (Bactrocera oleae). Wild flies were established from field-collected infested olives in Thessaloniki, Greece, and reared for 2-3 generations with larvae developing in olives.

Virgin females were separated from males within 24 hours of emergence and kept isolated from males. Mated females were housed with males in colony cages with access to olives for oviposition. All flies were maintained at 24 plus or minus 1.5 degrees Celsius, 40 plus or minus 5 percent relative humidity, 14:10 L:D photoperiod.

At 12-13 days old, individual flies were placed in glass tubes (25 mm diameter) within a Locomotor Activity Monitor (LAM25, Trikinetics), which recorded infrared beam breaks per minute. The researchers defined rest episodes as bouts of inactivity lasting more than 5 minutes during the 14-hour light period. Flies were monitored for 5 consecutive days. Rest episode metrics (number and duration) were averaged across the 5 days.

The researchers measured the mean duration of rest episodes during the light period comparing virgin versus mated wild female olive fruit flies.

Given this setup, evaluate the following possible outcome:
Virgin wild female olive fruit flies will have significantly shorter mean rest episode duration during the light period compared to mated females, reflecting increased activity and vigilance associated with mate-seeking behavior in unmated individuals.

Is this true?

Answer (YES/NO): YES